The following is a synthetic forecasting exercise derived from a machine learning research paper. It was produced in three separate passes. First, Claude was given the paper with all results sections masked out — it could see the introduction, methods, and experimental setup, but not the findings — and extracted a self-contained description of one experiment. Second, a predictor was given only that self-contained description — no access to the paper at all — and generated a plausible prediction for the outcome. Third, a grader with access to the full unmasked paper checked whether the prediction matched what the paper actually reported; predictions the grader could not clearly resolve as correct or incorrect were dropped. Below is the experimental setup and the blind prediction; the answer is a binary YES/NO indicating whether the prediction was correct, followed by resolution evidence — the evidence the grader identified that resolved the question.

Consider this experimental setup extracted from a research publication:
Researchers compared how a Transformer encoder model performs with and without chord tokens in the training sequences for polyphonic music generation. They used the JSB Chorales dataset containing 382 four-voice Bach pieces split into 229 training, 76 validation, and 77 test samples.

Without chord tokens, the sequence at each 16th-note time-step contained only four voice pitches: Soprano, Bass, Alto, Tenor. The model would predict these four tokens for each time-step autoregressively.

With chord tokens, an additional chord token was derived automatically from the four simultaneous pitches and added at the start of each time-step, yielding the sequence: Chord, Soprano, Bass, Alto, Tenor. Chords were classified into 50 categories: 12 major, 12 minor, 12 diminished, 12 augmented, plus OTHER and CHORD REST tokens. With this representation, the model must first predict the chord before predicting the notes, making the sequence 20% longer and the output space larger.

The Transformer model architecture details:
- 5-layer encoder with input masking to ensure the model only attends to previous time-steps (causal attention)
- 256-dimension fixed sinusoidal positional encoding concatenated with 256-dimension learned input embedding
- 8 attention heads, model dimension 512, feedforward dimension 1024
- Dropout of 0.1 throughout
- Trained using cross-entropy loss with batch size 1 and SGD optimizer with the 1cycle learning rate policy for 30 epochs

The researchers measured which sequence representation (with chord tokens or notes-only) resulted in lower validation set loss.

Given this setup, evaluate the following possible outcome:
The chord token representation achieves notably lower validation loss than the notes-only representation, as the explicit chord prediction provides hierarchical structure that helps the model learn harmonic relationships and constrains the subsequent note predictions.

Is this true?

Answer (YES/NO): YES